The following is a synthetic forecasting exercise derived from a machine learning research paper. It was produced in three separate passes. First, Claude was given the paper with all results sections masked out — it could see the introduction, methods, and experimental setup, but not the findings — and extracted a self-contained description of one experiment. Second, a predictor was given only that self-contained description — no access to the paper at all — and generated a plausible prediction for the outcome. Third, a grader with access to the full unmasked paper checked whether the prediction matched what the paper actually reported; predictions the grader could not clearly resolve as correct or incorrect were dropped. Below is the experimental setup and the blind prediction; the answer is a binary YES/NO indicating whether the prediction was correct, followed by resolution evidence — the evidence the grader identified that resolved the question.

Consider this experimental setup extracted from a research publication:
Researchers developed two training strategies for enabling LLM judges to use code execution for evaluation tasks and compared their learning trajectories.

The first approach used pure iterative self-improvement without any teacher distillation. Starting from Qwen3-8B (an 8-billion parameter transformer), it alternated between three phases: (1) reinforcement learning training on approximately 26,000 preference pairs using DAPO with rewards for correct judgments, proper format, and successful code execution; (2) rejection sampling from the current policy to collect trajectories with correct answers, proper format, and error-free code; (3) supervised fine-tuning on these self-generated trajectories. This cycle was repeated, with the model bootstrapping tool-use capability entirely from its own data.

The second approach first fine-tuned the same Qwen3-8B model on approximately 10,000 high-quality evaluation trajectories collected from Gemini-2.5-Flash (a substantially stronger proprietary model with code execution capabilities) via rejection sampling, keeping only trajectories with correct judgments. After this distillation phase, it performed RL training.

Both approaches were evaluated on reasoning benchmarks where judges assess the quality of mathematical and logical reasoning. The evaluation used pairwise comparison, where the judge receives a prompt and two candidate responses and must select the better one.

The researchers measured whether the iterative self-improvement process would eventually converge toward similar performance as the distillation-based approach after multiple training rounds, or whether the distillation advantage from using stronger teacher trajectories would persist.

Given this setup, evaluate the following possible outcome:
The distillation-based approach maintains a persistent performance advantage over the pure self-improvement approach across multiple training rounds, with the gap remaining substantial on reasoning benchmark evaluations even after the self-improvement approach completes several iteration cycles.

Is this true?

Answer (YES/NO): NO